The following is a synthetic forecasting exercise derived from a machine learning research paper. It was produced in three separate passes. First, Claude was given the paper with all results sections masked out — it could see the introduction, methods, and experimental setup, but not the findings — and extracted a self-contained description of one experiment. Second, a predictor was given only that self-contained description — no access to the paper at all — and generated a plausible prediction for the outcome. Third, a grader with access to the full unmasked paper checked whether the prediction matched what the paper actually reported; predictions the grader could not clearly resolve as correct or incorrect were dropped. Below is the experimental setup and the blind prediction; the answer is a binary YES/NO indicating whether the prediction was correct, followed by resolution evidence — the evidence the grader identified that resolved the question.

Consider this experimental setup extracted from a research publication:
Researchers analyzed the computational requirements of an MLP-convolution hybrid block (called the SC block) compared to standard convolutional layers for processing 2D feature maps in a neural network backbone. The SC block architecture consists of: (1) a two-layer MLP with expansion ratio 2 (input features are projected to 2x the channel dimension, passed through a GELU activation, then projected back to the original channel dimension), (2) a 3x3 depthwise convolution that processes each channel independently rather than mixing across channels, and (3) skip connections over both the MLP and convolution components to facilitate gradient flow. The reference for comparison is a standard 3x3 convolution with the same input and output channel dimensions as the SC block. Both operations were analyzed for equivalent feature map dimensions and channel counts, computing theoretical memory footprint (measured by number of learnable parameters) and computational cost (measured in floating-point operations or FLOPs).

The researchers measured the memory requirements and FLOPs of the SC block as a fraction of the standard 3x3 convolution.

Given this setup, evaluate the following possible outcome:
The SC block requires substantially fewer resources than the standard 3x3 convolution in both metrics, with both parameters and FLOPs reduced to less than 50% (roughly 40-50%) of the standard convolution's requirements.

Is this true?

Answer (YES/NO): YES